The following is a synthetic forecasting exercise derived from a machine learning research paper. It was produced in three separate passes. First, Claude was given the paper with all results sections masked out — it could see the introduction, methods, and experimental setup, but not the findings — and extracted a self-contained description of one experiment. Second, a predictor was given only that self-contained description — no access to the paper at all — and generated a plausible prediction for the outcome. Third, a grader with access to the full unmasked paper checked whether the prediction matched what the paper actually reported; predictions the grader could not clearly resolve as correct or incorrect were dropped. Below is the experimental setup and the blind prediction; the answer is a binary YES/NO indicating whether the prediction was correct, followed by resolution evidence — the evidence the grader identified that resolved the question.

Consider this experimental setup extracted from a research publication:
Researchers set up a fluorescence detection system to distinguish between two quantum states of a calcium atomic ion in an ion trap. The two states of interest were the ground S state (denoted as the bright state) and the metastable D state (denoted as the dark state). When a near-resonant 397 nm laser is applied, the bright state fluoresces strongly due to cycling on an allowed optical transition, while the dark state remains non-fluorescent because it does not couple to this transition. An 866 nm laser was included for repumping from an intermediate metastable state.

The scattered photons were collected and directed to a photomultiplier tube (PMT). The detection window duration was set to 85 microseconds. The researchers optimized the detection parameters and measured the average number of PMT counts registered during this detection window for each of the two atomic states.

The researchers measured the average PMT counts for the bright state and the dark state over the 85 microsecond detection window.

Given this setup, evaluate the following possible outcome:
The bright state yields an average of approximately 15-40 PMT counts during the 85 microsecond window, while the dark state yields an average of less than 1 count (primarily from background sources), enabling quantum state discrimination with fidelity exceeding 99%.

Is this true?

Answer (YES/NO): YES